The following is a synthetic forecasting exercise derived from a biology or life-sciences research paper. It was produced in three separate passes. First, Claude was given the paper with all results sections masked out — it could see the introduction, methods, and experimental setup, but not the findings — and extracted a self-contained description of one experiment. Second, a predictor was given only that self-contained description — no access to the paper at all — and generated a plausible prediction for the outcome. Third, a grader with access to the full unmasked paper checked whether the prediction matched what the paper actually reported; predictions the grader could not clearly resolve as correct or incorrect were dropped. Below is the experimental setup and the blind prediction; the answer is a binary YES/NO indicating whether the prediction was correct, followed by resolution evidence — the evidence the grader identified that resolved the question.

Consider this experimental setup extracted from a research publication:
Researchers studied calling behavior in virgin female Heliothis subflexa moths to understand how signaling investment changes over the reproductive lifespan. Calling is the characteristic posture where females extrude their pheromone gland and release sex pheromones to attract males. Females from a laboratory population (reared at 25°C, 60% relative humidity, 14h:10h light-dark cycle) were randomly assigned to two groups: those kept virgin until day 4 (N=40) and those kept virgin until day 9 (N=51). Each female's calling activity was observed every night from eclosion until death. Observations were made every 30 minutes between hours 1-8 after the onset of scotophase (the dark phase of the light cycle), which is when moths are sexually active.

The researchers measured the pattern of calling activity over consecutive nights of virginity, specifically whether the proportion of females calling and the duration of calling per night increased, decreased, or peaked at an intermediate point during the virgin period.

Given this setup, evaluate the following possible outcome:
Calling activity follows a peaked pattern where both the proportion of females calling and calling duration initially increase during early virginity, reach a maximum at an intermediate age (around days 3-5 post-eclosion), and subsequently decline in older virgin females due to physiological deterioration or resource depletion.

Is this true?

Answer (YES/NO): NO